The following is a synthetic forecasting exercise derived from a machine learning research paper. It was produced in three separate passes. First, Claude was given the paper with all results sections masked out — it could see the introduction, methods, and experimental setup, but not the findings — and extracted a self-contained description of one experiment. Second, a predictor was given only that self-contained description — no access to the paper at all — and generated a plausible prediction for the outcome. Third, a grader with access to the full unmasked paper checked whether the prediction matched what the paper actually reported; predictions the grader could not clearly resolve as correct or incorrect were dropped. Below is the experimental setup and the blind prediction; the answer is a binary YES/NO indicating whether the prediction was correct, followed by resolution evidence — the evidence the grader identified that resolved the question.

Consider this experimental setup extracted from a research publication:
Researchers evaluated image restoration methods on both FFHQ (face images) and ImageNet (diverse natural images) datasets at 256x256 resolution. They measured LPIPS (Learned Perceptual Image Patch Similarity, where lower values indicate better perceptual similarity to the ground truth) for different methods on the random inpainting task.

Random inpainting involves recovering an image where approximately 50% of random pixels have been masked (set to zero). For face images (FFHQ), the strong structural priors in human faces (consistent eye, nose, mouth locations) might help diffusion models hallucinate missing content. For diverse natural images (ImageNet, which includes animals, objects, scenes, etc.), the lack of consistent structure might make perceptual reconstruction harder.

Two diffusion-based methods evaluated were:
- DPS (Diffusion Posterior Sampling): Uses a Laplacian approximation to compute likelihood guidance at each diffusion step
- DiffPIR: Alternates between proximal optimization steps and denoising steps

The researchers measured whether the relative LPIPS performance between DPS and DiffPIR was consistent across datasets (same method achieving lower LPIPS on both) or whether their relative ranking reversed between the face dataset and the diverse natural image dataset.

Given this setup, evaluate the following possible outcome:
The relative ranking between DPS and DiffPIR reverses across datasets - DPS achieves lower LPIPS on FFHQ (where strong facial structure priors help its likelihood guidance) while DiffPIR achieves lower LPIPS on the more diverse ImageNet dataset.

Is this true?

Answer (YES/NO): YES